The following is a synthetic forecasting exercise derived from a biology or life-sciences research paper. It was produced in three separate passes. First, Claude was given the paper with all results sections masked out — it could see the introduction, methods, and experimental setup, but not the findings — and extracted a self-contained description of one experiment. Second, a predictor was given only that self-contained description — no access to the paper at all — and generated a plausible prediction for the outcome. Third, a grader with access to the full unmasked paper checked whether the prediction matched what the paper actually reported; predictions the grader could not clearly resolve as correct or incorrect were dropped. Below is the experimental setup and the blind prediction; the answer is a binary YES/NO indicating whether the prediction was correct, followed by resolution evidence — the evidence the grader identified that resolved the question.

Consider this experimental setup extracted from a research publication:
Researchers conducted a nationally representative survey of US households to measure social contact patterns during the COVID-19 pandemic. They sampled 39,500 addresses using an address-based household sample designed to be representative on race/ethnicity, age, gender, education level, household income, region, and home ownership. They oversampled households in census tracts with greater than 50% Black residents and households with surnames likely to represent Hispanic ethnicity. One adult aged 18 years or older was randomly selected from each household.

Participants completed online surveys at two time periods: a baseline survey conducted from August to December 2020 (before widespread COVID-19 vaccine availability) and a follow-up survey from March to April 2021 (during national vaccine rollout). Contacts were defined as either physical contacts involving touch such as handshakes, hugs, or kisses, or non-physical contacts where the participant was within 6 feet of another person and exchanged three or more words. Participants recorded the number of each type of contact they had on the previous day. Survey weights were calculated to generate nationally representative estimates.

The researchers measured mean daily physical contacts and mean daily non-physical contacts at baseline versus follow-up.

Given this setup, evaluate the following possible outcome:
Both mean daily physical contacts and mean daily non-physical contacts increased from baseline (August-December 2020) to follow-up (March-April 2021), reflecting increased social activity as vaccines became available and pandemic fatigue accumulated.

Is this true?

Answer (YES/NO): NO